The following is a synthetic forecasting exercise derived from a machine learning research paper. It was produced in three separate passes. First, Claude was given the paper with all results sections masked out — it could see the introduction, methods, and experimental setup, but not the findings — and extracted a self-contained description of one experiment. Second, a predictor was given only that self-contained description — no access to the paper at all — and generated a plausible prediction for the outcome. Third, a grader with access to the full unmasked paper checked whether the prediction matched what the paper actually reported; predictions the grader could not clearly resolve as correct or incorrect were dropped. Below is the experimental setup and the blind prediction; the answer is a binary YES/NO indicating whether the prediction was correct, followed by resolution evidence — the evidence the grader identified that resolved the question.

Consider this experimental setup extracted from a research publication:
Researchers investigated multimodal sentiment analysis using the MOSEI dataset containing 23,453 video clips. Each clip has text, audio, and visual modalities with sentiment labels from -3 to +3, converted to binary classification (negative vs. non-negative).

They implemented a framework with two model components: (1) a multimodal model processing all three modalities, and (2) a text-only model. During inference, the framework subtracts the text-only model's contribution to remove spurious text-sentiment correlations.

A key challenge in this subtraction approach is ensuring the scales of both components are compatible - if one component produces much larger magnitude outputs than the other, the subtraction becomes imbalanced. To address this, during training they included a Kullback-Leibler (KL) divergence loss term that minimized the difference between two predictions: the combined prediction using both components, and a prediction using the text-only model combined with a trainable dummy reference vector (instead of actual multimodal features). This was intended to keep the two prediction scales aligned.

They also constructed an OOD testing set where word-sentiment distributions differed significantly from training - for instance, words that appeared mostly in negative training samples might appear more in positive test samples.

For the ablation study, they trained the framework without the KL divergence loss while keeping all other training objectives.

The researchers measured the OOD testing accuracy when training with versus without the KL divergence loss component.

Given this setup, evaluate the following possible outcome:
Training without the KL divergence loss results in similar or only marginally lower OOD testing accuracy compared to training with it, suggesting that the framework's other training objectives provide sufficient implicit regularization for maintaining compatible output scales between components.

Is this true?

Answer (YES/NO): NO